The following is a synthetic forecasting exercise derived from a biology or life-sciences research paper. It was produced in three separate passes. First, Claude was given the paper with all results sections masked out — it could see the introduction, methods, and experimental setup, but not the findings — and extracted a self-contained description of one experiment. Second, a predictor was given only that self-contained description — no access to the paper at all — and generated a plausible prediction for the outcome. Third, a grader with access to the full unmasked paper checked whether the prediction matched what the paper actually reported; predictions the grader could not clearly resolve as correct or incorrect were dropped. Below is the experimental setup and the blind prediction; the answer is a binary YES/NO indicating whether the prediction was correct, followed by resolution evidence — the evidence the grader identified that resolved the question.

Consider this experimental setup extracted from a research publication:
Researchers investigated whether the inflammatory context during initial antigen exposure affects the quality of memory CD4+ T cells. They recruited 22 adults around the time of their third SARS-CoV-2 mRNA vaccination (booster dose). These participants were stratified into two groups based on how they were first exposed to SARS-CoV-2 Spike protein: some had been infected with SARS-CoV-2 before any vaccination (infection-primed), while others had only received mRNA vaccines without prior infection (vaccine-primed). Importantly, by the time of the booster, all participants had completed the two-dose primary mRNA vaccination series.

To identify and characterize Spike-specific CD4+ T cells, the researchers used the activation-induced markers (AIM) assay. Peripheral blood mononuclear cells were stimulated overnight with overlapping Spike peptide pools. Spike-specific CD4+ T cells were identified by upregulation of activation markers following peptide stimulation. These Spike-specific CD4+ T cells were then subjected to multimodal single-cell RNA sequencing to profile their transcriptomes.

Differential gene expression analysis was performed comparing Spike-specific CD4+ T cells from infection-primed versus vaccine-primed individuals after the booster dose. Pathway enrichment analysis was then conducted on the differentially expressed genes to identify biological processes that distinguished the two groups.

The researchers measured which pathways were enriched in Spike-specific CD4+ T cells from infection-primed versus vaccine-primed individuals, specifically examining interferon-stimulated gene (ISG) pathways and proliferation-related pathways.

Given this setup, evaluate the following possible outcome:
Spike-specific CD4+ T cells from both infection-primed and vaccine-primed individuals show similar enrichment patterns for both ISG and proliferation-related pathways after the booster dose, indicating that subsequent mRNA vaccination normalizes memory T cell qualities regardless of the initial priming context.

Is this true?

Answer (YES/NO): NO